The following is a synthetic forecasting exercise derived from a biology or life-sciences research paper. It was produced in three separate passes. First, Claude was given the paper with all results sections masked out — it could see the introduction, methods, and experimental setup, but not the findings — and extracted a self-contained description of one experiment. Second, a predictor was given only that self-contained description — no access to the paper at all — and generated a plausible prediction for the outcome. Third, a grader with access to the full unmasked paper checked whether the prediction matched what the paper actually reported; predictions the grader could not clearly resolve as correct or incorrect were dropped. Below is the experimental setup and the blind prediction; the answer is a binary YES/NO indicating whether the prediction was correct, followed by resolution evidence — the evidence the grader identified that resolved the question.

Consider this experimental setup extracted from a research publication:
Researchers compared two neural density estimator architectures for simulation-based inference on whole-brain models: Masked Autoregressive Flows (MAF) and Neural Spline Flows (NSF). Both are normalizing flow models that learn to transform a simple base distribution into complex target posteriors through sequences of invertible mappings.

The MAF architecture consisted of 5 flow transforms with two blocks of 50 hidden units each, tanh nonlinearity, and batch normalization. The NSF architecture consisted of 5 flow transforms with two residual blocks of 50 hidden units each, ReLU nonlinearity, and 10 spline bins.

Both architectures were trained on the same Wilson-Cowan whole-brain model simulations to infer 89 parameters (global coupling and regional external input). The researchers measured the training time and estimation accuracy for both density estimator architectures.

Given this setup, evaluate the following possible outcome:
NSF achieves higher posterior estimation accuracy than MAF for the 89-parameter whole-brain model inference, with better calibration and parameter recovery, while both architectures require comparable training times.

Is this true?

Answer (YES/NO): NO